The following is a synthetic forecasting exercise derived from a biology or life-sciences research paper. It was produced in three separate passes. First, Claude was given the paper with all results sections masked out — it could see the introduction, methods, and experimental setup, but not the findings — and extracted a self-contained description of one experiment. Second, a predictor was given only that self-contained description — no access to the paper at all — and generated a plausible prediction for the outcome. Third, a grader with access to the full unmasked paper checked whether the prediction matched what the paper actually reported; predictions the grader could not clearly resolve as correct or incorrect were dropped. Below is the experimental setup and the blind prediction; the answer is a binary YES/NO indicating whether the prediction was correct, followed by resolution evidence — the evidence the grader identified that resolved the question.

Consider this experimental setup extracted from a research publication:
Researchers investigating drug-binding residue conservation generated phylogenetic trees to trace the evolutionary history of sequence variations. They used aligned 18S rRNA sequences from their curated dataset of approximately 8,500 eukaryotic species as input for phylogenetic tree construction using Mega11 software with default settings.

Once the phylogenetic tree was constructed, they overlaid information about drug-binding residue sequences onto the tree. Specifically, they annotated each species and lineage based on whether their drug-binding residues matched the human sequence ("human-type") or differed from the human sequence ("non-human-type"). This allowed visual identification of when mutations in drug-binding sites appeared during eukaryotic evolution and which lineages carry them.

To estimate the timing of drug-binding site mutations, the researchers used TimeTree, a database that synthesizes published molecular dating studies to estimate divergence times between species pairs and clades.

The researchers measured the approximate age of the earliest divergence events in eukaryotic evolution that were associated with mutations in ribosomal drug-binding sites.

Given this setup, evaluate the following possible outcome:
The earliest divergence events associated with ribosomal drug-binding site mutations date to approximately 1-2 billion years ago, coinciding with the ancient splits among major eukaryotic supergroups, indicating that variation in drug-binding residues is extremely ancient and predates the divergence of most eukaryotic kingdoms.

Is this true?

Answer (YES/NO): YES